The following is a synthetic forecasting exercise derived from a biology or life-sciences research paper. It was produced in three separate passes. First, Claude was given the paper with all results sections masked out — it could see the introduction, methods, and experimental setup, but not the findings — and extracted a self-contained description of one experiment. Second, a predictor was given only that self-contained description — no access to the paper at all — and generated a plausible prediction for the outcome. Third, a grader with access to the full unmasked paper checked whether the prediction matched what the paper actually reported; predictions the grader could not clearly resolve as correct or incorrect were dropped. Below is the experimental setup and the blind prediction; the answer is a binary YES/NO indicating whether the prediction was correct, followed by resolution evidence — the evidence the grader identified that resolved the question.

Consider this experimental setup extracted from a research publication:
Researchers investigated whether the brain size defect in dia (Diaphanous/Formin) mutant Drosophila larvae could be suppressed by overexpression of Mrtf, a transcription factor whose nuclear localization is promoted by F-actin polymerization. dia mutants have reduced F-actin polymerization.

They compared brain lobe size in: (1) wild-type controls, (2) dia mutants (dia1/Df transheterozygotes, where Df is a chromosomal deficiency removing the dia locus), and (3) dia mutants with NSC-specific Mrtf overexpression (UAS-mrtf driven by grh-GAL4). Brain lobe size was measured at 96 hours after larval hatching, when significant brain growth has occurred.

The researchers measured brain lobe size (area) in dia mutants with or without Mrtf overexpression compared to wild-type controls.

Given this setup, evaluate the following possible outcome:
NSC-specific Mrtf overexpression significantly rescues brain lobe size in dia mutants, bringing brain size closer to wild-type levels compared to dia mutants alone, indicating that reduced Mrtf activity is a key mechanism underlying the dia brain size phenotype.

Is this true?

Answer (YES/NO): YES